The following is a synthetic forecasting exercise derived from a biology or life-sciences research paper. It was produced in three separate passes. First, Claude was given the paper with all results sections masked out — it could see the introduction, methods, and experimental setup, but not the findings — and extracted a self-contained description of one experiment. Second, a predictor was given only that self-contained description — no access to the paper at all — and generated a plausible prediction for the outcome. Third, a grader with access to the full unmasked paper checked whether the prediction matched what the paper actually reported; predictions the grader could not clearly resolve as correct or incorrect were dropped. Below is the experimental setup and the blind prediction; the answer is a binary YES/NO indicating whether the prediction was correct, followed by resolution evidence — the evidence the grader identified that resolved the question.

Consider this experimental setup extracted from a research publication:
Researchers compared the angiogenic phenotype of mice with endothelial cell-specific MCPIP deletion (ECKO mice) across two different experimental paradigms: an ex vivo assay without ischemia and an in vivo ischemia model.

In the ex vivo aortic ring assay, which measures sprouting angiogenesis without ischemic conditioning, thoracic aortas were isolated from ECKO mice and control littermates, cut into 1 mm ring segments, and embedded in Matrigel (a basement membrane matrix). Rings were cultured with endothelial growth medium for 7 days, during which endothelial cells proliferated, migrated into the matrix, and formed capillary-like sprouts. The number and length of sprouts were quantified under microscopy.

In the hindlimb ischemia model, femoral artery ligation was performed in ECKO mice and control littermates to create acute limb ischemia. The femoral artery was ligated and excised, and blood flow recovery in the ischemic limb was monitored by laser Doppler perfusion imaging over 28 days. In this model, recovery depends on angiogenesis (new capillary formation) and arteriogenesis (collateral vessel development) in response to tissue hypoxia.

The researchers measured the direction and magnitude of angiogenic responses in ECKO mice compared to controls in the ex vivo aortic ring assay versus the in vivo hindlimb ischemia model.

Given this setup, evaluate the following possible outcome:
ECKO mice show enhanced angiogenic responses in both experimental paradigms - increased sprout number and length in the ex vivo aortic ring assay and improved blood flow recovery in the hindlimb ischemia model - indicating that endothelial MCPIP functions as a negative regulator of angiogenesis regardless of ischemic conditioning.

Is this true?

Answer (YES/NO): NO